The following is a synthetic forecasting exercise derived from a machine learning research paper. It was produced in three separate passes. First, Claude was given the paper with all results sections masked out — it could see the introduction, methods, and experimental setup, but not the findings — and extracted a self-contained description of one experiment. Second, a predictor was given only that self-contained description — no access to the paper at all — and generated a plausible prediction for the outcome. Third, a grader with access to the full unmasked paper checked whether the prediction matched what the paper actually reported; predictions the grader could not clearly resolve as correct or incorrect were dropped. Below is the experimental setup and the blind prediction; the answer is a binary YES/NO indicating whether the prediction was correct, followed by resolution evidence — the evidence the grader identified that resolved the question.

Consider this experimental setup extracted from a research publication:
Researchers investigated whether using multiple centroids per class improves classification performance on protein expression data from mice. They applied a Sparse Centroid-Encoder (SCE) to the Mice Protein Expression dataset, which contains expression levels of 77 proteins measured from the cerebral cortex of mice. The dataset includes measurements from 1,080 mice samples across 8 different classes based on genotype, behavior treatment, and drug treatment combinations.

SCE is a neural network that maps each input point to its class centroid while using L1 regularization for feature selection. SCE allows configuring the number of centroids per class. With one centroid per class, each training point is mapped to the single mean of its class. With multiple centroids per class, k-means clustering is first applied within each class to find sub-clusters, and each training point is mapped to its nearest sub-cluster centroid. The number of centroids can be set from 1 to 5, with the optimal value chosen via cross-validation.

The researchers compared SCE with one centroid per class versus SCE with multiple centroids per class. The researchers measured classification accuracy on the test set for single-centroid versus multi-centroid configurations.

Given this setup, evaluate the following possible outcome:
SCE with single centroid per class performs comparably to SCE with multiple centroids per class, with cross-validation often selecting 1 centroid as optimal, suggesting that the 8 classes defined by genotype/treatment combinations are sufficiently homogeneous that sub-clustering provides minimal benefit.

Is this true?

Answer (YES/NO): NO